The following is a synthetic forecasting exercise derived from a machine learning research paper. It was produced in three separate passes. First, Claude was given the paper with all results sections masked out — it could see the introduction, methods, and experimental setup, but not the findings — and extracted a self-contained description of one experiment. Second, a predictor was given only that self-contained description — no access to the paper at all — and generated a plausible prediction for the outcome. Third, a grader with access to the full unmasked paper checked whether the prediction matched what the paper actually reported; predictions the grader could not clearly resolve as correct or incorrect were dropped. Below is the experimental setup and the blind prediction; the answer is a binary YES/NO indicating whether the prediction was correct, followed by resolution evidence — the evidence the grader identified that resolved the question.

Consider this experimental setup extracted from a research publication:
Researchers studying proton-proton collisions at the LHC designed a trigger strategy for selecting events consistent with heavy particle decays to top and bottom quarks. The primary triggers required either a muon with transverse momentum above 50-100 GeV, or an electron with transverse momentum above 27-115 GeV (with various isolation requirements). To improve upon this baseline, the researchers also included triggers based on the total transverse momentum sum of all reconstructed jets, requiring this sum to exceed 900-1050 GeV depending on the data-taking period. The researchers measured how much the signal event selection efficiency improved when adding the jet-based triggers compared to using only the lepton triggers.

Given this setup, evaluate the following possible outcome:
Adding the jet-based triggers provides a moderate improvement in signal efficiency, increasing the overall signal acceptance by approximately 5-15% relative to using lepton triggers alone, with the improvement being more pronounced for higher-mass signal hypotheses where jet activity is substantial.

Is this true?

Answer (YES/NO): YES